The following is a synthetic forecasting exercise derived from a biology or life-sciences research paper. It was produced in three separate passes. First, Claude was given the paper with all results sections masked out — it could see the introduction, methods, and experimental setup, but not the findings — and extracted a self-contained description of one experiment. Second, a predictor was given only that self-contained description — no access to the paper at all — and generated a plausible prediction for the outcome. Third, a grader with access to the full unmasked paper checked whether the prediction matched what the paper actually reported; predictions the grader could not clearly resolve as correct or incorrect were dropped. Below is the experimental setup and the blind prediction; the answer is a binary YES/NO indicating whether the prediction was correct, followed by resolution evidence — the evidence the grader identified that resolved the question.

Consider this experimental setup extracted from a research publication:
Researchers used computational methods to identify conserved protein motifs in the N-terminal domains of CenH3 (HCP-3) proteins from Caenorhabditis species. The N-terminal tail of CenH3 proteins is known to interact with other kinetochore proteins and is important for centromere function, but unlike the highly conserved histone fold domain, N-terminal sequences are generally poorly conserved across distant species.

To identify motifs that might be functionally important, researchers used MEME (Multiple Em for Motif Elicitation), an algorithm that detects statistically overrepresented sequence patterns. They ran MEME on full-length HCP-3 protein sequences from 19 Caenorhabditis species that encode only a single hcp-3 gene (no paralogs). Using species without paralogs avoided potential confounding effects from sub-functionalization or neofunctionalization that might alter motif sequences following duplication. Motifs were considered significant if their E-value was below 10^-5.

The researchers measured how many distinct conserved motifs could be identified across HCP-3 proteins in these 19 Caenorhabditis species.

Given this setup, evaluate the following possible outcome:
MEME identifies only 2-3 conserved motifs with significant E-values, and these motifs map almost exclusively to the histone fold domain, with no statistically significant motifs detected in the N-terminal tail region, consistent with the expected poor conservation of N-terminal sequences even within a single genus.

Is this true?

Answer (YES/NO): NO